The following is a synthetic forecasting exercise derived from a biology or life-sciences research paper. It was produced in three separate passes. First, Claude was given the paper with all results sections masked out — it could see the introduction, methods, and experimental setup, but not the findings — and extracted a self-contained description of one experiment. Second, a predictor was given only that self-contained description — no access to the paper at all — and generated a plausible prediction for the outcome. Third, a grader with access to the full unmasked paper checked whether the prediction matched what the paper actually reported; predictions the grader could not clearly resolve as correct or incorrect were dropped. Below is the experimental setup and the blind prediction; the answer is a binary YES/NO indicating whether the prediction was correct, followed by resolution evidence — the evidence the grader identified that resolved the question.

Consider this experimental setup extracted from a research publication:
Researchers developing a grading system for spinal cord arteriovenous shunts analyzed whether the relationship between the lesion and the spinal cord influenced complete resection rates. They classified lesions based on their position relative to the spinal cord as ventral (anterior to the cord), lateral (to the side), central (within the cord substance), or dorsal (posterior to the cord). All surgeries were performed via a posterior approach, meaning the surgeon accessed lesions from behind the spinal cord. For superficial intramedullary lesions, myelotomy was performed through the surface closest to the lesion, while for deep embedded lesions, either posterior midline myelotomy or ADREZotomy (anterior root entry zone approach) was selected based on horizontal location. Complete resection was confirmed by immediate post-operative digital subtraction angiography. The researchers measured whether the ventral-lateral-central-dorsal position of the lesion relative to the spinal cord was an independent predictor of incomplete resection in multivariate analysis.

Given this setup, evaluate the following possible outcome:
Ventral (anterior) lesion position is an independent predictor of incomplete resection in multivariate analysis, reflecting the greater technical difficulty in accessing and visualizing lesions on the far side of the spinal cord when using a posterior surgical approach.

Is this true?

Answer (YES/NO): NO